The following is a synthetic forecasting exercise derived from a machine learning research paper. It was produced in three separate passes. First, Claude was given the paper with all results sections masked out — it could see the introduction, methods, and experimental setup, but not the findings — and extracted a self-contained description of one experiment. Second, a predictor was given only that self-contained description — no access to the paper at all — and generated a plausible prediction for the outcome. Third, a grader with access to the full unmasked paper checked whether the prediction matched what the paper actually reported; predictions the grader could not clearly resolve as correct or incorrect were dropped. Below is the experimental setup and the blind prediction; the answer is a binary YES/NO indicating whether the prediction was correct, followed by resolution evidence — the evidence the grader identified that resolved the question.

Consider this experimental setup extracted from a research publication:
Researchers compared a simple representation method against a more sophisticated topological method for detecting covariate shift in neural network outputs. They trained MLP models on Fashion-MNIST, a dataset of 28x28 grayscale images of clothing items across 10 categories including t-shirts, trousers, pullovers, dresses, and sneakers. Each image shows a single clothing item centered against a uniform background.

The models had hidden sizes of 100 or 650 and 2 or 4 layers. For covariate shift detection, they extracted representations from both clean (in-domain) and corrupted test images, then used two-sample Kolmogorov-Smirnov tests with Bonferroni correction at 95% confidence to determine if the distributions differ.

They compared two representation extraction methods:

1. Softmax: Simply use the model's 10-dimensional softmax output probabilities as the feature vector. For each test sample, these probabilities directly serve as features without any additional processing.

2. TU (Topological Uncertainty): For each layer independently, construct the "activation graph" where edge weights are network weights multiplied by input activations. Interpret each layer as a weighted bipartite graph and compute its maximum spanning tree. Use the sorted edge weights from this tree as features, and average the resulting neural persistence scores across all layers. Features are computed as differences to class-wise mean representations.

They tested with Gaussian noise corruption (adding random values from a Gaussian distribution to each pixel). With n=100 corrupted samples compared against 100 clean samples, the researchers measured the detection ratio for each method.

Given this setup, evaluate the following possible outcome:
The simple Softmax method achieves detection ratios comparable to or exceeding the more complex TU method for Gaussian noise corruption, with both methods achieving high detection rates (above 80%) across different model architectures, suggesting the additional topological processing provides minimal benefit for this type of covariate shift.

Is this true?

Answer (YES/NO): NO